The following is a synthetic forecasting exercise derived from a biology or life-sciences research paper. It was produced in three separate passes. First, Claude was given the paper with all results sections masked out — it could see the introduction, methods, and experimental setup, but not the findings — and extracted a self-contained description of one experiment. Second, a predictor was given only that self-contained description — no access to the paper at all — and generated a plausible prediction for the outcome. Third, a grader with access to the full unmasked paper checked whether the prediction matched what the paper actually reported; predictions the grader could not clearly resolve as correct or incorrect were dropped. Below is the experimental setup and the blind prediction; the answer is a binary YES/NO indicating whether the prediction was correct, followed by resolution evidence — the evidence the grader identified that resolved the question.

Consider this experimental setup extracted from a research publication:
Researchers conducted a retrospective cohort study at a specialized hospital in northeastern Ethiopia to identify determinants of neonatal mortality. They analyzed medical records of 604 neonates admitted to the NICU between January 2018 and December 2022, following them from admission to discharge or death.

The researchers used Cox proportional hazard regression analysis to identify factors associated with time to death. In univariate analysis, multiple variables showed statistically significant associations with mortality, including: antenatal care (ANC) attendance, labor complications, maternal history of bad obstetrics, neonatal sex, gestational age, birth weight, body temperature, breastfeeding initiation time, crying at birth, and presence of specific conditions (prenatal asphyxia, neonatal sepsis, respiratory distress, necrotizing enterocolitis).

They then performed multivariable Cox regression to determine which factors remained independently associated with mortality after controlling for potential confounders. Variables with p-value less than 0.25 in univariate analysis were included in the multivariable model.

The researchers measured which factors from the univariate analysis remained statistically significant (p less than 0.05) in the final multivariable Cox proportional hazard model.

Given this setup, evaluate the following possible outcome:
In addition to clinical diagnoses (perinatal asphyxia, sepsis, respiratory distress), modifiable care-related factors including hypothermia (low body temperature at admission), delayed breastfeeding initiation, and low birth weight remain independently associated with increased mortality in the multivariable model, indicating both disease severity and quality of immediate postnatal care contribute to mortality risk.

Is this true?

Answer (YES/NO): NO